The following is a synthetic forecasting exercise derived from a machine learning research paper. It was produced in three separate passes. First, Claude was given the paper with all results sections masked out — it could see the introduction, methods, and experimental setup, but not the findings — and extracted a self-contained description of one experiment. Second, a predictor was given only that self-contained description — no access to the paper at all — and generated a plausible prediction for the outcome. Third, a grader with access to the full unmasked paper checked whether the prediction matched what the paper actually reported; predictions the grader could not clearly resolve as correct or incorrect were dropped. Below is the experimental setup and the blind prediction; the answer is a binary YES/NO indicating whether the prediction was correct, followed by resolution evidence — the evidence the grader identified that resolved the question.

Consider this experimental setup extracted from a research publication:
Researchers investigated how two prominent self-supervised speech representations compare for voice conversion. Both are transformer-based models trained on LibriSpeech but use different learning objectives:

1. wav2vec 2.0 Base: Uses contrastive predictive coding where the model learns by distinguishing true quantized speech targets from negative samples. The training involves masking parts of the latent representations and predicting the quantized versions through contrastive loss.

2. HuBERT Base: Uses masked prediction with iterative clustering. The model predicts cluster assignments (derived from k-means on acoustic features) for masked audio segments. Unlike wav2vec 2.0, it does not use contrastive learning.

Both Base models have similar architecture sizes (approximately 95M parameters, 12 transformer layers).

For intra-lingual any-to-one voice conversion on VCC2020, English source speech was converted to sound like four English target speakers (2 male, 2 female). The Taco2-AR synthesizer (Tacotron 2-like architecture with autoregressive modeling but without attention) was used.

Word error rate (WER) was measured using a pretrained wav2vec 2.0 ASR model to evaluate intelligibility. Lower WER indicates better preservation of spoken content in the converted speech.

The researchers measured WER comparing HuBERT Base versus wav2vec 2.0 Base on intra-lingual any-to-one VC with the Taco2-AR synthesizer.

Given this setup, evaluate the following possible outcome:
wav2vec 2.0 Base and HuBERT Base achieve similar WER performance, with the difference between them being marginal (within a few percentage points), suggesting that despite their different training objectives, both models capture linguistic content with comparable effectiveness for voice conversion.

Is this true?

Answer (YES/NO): NO